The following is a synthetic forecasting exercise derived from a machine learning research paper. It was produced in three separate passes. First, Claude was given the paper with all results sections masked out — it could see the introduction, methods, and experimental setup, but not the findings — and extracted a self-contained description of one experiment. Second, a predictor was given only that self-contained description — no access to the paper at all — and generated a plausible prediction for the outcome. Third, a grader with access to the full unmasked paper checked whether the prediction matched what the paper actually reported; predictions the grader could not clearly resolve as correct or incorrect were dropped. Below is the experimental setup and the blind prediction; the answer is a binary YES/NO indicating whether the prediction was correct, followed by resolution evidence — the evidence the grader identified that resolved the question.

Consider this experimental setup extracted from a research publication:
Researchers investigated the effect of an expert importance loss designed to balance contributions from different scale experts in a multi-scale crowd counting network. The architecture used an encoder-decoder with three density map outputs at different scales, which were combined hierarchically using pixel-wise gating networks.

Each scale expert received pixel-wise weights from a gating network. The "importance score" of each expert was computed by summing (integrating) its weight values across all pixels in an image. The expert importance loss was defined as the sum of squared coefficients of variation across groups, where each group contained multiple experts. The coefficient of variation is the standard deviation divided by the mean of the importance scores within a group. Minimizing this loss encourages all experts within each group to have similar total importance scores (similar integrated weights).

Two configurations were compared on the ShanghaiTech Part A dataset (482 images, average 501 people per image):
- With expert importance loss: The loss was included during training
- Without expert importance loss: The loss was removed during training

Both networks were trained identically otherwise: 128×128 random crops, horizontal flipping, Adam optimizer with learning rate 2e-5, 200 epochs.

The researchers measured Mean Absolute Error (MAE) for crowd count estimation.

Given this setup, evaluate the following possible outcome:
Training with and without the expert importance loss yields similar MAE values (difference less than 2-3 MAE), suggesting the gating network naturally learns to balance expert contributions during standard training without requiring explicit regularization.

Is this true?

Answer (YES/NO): NO